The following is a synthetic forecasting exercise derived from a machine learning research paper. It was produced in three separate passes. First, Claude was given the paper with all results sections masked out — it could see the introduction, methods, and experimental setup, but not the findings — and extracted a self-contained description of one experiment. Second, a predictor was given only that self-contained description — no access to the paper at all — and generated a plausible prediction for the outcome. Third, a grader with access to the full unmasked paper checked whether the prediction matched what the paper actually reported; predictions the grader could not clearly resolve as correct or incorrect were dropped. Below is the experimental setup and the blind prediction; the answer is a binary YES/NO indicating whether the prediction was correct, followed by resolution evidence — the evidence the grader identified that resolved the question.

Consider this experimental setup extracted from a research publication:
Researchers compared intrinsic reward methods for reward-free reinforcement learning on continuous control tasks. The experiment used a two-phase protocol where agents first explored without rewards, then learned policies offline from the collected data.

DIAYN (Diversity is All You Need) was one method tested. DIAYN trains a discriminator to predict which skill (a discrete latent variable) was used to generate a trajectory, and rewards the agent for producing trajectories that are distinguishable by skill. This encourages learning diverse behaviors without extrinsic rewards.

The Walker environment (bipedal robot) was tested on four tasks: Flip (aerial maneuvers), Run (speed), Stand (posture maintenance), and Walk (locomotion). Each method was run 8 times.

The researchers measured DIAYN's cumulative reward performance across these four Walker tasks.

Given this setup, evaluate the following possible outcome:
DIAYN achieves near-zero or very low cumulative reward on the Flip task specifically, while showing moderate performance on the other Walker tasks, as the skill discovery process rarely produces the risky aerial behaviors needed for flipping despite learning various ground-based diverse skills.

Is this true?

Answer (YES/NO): NO